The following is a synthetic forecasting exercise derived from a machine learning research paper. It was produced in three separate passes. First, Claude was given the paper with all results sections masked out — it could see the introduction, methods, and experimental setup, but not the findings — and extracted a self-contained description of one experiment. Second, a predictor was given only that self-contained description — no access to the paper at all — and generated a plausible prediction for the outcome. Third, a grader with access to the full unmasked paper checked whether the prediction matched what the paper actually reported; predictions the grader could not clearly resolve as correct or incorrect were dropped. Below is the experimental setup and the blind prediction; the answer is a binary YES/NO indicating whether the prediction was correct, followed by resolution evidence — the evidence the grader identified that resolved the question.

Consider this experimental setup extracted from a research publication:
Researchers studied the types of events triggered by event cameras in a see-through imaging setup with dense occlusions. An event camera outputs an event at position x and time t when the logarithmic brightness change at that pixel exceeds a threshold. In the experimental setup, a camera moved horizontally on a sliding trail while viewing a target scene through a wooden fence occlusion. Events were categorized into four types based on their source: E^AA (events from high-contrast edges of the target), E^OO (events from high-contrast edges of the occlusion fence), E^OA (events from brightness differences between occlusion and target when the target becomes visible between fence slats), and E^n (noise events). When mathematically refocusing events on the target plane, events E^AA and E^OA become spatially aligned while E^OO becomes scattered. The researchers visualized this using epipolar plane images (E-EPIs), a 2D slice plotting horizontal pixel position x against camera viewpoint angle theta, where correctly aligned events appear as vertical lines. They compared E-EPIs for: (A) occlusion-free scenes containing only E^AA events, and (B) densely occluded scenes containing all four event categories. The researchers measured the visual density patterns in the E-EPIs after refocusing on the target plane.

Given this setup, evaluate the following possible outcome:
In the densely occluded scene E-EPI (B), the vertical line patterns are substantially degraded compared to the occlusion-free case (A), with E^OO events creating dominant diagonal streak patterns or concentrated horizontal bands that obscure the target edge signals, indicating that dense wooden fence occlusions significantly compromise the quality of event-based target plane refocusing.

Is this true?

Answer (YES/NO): NO